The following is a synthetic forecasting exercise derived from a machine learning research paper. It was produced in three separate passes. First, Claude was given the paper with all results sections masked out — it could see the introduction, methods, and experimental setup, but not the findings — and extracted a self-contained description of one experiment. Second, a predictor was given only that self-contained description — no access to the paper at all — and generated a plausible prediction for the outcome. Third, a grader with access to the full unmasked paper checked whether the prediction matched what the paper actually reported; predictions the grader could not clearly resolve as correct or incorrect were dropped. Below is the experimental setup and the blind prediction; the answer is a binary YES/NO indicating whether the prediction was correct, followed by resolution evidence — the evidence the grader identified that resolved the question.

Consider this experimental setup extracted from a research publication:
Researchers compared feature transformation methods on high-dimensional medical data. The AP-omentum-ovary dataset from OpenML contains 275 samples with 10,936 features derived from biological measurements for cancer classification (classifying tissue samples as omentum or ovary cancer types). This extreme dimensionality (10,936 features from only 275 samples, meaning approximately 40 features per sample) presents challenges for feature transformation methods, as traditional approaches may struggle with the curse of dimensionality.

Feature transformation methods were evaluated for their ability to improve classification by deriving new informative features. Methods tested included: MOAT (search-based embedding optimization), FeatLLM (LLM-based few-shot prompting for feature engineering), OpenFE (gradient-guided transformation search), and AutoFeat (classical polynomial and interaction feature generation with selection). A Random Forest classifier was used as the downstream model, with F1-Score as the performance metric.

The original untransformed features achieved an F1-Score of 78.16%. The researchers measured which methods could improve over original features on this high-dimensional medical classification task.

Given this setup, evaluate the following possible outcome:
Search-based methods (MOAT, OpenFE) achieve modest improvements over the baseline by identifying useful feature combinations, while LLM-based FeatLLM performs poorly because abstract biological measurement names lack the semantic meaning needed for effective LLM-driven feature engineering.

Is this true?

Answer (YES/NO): NO